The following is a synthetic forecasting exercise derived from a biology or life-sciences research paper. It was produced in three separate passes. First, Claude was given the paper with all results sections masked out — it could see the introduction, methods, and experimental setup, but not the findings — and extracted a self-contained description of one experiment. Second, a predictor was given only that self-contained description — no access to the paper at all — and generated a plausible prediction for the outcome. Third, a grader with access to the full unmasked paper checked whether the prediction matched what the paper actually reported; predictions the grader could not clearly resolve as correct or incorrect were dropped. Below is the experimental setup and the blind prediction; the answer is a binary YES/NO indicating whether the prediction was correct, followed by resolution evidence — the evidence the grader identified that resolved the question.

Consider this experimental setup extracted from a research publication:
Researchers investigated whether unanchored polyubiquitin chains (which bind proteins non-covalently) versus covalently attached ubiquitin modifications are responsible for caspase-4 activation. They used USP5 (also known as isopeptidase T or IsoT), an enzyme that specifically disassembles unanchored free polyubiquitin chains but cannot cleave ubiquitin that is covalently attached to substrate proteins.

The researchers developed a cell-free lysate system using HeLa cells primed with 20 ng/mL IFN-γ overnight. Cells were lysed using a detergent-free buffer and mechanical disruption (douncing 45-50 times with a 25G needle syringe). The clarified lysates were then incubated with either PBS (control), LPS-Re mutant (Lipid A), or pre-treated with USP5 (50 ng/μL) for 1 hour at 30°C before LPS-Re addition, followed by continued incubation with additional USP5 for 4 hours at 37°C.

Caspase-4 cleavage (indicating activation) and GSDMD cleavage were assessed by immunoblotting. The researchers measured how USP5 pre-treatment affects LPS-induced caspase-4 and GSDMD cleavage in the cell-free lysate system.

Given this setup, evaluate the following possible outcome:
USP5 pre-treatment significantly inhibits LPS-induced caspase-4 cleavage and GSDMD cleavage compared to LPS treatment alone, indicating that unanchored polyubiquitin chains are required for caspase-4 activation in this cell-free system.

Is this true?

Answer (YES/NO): YES